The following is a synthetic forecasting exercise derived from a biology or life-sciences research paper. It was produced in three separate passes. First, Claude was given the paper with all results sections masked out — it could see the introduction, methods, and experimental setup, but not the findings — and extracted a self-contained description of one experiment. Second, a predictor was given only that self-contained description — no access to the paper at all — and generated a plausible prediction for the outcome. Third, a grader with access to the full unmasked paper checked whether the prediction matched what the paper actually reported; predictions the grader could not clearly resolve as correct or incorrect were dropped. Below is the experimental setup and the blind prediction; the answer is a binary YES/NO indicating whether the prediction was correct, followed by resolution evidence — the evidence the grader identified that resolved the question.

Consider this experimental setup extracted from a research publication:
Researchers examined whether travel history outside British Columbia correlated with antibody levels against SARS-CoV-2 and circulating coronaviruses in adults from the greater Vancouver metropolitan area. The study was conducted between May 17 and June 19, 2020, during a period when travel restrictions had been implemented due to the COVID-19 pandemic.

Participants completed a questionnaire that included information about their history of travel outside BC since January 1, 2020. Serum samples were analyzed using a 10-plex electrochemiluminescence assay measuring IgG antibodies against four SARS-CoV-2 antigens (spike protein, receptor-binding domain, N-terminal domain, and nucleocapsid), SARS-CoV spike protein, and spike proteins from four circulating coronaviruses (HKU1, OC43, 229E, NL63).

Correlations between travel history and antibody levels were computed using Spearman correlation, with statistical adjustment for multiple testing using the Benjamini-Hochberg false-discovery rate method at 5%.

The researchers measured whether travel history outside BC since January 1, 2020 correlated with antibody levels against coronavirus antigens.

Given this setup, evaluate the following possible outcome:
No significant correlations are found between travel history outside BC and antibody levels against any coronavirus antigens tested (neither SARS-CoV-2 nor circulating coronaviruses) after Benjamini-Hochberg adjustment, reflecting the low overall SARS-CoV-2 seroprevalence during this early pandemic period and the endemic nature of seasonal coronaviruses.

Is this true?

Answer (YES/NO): YES